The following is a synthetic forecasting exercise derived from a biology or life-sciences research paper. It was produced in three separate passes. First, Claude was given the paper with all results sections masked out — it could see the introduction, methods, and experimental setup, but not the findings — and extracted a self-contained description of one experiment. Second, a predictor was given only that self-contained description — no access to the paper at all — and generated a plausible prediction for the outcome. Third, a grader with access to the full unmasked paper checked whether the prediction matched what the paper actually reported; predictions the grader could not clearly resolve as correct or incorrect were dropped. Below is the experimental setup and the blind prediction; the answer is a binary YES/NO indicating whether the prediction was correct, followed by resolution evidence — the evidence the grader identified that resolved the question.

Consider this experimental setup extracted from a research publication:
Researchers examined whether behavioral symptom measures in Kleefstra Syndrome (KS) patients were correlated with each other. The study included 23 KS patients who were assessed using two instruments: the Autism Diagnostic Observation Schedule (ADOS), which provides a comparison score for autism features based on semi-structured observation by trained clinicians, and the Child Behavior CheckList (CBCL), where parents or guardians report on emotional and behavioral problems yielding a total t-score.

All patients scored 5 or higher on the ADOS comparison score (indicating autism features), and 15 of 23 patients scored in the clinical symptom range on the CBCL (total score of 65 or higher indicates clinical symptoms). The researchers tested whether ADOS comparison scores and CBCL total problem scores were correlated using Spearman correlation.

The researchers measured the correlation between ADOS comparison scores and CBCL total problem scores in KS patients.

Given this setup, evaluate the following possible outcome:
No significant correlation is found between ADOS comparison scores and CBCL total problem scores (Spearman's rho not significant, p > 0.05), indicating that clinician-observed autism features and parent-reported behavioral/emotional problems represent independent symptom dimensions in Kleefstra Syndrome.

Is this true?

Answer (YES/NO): YES